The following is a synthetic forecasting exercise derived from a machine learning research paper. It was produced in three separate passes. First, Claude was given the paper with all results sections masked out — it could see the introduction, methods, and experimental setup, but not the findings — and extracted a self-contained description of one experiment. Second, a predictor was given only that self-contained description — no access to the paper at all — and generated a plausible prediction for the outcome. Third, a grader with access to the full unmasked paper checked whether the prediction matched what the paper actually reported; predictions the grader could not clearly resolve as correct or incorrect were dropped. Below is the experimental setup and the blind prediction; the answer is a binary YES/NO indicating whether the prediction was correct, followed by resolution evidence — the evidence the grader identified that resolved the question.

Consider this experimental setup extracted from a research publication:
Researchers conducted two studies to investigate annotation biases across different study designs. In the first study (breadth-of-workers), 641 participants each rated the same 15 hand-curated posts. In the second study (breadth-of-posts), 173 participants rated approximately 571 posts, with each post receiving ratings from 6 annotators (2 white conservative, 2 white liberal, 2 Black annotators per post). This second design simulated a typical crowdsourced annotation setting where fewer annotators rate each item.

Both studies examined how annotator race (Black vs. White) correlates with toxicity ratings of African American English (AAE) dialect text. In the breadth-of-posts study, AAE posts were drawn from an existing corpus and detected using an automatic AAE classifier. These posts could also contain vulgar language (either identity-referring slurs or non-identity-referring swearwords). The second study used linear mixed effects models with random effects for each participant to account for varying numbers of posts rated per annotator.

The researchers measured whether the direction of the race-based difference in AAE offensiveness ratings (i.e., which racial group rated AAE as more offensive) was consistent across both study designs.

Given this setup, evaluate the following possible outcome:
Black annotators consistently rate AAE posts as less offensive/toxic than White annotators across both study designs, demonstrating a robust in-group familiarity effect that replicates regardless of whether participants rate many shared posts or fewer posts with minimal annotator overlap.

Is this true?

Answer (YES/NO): NO